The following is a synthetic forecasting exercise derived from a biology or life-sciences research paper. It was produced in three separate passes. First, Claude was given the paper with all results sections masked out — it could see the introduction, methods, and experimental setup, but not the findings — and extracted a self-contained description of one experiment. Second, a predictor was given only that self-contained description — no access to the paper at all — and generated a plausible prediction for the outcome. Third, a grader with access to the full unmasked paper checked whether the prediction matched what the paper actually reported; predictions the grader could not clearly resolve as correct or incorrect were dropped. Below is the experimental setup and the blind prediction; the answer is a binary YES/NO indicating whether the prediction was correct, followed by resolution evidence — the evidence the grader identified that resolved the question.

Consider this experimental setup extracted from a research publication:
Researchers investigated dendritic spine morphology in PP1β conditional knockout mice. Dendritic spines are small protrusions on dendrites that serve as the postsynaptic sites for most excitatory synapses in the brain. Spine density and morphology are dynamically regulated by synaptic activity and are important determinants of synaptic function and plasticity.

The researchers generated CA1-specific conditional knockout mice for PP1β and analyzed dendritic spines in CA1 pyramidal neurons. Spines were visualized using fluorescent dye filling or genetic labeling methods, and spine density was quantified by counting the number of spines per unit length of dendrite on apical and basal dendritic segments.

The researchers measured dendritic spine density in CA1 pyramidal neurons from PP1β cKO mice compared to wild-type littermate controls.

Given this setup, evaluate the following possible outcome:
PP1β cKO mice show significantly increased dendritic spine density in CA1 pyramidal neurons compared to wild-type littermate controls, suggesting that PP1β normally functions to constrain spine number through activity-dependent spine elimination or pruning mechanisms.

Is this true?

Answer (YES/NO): YES